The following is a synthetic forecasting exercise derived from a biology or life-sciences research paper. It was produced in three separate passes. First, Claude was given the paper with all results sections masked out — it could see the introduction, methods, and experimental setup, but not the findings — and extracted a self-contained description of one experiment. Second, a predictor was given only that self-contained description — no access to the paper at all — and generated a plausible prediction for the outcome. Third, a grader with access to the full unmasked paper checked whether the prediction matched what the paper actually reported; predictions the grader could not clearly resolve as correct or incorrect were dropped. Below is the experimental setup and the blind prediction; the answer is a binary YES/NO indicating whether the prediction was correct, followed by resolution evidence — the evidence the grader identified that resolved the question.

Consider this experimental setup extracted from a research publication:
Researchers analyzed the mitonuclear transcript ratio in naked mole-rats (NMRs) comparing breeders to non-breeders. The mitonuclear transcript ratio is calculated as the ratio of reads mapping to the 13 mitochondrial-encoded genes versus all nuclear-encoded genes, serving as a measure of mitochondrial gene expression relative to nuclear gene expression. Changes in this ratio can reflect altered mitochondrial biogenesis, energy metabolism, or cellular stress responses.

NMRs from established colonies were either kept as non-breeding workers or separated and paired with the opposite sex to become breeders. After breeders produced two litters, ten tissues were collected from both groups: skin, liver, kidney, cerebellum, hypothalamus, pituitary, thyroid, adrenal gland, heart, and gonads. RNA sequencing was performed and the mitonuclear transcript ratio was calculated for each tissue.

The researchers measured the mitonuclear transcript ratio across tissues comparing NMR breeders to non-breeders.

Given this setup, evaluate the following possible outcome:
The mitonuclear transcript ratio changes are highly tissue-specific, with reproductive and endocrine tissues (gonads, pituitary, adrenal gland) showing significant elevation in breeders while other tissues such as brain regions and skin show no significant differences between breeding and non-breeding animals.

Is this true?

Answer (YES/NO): NO